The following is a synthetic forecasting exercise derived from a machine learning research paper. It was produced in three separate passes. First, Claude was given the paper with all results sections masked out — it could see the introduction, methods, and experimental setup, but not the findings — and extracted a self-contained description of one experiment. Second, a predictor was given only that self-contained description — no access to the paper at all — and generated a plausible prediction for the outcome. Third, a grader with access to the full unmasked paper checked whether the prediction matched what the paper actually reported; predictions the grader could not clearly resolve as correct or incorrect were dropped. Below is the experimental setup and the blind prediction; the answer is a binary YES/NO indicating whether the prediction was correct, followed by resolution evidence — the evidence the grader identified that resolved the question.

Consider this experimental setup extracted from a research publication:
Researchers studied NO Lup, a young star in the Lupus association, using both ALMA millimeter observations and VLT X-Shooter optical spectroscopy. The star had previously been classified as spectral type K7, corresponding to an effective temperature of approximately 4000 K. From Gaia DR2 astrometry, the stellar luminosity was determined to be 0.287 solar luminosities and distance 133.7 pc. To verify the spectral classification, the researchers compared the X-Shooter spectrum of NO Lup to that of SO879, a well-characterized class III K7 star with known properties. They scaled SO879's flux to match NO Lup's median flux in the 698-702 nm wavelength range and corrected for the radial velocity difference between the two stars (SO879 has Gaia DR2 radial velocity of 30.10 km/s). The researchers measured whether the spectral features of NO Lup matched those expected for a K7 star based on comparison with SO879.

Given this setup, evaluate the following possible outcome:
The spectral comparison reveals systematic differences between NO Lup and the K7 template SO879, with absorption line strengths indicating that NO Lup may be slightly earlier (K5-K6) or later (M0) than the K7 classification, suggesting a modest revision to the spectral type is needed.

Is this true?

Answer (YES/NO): NO